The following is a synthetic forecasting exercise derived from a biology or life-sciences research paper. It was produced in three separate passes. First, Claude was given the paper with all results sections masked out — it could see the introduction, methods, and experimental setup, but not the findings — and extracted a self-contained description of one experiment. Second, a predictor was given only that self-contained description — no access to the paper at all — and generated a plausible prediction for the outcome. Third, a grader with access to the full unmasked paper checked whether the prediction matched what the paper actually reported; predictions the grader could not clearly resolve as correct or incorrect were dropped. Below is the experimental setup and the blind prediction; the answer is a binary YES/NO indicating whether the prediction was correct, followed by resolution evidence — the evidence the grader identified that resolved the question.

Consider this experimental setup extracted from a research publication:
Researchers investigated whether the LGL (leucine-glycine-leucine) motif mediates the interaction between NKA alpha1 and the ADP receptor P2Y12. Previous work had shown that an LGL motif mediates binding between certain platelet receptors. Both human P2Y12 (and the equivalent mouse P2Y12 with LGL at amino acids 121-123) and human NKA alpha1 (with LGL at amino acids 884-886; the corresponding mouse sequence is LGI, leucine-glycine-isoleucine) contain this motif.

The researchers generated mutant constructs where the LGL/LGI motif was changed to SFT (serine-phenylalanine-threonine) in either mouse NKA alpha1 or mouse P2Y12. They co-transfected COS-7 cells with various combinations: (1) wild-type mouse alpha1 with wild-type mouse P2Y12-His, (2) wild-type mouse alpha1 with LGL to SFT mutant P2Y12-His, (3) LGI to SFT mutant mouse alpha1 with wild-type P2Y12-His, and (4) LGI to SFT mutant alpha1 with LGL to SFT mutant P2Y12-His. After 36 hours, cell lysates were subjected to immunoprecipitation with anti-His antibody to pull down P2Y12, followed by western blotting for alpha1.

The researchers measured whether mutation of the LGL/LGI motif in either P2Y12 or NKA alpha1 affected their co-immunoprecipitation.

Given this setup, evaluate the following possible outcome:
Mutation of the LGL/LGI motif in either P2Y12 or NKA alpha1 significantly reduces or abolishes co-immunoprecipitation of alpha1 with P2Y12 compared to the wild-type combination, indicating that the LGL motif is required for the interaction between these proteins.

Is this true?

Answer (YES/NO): YES